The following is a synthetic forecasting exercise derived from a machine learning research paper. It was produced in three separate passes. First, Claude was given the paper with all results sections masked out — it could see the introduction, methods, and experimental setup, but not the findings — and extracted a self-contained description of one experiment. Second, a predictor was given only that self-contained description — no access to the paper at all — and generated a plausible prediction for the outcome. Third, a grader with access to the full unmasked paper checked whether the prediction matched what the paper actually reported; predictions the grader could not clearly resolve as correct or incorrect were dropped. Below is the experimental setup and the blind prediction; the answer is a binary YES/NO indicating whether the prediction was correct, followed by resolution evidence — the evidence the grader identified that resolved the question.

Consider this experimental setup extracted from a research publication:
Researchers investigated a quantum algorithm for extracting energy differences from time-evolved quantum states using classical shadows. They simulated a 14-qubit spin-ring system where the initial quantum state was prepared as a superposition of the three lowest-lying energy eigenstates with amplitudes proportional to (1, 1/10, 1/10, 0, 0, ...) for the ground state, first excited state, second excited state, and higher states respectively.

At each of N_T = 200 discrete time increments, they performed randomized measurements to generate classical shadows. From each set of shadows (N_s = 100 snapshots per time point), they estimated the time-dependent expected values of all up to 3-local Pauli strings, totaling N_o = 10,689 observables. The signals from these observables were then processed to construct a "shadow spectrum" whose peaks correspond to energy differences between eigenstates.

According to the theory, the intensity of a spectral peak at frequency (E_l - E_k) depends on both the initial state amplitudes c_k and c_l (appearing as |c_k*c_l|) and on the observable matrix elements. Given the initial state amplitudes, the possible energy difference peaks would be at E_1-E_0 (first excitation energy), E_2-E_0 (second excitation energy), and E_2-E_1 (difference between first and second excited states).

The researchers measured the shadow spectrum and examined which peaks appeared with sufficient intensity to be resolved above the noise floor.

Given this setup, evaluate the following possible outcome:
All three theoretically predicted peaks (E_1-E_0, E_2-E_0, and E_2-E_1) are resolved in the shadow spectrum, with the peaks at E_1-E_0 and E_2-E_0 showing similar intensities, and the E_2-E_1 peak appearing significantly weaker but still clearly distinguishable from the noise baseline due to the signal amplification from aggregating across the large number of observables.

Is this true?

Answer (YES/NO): NO